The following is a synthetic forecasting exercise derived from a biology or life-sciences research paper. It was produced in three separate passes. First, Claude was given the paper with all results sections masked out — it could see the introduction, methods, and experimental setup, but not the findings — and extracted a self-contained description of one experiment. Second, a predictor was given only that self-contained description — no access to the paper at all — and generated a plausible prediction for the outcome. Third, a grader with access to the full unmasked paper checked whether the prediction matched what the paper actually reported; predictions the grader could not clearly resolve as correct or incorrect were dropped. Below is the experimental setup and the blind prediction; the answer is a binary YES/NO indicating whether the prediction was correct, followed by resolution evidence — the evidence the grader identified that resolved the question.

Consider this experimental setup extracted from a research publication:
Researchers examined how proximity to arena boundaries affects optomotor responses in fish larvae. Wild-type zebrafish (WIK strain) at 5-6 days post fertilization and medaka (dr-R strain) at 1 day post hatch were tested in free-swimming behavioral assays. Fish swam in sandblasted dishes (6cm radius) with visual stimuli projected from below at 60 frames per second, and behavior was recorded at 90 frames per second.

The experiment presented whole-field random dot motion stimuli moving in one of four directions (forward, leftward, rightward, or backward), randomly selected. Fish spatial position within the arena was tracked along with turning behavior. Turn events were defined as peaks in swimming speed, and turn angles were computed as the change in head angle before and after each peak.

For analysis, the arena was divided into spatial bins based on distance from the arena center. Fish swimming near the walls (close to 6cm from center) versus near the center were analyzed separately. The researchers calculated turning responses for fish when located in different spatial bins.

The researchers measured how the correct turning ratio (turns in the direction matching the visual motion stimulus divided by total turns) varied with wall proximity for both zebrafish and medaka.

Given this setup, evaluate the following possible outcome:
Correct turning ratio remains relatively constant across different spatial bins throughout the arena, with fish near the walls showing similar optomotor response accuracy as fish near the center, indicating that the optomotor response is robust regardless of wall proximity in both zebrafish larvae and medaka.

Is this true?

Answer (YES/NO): NO